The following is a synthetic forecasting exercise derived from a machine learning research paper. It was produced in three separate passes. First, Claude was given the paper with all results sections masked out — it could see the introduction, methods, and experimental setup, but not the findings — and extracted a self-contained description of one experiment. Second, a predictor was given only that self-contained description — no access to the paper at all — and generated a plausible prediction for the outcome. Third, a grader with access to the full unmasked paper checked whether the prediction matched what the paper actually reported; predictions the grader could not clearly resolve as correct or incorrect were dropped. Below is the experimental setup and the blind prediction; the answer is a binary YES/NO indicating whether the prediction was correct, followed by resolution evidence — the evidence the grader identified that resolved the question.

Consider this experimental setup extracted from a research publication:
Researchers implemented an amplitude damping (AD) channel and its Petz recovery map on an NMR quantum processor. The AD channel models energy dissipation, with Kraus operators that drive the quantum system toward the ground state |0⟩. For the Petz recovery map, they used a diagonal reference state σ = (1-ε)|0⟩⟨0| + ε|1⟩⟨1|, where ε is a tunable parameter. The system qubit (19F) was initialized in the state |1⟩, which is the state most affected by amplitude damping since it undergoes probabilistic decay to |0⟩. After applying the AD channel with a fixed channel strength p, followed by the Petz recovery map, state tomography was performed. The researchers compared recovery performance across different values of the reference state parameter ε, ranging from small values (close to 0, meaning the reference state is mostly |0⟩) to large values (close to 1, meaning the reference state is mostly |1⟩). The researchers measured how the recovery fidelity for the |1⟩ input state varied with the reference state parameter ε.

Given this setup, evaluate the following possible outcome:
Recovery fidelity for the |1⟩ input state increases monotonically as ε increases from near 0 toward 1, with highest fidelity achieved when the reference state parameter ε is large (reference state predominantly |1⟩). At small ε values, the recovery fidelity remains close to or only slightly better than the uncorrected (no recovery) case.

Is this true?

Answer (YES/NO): YES